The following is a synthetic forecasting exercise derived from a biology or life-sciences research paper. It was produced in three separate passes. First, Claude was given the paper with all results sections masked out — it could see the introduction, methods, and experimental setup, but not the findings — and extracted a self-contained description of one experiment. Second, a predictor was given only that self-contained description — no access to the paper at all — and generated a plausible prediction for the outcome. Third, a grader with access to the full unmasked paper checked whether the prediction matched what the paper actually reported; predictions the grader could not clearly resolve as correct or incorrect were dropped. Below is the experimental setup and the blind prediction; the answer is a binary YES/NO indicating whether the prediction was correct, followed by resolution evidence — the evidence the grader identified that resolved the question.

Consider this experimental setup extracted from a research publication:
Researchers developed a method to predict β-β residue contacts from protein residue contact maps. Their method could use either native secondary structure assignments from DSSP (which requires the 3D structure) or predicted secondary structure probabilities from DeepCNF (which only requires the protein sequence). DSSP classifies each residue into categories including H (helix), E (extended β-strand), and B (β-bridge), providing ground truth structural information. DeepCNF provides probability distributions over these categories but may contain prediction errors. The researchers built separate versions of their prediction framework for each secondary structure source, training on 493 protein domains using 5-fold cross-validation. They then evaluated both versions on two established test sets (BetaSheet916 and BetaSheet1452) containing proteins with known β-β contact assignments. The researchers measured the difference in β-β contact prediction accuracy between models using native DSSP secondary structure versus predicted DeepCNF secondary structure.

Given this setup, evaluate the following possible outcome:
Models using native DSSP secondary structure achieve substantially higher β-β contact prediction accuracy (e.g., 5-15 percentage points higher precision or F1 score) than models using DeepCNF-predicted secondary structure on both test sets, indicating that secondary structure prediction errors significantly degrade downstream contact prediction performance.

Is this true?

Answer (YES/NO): YES